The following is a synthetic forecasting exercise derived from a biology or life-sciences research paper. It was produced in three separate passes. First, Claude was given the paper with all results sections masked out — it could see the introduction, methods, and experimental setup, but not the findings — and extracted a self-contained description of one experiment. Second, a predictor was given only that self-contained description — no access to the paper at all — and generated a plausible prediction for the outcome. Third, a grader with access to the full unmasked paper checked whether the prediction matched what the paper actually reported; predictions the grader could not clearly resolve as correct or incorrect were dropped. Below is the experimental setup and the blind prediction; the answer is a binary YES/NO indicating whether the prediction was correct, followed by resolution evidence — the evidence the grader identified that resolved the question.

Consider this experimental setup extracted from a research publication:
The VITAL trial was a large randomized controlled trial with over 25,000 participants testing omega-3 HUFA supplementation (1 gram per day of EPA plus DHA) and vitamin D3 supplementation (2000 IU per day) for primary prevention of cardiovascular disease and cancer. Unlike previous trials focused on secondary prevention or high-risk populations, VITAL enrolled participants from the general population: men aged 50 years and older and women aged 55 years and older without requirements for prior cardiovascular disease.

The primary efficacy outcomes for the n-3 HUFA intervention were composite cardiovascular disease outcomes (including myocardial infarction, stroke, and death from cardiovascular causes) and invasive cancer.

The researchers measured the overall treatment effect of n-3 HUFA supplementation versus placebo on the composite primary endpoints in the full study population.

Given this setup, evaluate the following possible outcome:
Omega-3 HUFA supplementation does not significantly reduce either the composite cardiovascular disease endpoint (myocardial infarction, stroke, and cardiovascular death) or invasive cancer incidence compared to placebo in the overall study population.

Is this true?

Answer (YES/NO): YES